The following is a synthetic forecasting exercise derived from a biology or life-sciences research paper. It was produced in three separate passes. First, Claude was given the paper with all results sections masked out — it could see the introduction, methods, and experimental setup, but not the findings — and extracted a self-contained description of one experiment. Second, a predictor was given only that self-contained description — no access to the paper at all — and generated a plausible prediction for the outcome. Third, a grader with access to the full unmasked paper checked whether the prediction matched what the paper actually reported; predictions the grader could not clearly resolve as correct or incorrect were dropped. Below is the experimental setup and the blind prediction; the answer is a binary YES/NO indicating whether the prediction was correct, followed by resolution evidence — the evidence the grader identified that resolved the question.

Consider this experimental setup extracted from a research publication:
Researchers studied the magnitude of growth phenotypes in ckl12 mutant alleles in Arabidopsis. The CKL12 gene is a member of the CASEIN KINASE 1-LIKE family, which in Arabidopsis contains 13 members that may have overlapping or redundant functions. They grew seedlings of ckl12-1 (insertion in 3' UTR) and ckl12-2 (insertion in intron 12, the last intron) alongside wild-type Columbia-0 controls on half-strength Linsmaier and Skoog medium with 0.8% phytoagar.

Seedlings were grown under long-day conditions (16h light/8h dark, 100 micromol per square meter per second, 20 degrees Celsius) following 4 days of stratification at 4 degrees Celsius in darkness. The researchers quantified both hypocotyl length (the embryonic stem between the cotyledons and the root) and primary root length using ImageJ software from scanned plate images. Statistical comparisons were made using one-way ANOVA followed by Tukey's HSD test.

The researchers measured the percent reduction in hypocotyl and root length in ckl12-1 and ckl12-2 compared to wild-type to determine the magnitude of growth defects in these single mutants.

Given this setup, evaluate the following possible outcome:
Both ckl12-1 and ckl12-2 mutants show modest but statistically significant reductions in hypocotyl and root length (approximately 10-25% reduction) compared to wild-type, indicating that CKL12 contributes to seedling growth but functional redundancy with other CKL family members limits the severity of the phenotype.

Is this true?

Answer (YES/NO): NO